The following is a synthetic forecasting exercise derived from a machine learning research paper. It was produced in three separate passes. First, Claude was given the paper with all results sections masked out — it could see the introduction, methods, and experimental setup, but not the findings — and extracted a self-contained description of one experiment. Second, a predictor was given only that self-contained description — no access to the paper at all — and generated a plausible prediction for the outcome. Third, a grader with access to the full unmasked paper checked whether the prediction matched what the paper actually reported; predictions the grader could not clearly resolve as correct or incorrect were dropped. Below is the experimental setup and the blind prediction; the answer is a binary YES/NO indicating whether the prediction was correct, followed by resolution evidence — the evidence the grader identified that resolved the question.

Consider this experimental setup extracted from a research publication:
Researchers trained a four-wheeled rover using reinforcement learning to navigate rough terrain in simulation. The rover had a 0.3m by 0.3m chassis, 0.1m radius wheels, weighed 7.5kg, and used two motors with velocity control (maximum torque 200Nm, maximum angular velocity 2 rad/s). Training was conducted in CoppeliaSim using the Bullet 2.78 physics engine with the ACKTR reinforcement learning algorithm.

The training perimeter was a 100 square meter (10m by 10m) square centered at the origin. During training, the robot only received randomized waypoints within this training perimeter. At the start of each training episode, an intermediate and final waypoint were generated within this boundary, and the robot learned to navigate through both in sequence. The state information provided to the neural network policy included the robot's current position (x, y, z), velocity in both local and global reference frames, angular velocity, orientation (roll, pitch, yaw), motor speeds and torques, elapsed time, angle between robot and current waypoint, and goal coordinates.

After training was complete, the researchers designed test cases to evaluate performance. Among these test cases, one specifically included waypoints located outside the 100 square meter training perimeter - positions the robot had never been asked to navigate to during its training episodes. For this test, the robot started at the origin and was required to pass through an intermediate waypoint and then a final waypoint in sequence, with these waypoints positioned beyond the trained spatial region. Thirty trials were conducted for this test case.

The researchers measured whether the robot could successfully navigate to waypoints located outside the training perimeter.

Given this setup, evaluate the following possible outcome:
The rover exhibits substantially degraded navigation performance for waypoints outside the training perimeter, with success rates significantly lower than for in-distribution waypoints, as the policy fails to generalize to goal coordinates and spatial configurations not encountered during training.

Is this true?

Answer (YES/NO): NO